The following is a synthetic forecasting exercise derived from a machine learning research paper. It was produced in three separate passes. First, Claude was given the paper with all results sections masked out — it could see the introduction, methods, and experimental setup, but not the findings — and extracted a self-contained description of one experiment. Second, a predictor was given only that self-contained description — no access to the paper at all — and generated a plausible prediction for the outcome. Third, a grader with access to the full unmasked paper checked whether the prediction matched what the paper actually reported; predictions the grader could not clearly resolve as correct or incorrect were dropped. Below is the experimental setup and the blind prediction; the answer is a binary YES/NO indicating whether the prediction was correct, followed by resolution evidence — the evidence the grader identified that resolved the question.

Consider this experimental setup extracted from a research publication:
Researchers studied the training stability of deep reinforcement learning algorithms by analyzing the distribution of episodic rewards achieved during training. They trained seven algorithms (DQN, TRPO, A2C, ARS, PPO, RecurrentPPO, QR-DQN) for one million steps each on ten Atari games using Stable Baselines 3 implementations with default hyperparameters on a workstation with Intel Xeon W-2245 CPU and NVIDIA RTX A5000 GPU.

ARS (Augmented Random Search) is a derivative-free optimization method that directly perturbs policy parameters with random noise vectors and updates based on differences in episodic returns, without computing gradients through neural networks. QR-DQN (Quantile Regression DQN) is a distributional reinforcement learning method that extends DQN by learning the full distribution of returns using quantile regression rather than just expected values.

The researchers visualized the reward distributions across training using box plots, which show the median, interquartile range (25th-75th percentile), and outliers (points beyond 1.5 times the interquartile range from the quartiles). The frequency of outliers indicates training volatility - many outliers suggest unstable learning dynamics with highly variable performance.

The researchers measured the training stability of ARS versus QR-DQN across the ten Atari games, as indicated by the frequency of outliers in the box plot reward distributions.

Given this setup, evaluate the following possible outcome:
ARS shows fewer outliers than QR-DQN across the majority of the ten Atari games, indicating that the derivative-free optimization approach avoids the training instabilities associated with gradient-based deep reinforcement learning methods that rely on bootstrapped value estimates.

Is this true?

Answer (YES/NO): YES